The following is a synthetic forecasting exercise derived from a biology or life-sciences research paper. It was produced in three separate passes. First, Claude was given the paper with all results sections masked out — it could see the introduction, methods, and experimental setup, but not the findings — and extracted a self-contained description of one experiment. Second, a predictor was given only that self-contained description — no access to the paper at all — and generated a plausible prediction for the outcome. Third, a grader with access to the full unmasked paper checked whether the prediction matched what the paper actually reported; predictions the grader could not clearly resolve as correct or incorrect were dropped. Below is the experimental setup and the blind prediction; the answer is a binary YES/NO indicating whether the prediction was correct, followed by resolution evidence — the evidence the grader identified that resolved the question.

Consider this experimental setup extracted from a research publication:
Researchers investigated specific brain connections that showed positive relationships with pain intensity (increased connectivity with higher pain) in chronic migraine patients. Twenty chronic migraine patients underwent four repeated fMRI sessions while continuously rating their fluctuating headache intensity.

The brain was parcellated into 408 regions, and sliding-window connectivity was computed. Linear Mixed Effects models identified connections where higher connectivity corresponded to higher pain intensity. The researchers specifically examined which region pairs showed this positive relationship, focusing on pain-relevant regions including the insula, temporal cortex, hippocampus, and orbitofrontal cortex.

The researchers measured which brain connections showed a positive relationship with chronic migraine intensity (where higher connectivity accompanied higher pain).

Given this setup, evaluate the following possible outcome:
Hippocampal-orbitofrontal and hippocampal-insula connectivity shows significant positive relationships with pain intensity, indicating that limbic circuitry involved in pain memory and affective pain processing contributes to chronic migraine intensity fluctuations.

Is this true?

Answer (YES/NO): NO